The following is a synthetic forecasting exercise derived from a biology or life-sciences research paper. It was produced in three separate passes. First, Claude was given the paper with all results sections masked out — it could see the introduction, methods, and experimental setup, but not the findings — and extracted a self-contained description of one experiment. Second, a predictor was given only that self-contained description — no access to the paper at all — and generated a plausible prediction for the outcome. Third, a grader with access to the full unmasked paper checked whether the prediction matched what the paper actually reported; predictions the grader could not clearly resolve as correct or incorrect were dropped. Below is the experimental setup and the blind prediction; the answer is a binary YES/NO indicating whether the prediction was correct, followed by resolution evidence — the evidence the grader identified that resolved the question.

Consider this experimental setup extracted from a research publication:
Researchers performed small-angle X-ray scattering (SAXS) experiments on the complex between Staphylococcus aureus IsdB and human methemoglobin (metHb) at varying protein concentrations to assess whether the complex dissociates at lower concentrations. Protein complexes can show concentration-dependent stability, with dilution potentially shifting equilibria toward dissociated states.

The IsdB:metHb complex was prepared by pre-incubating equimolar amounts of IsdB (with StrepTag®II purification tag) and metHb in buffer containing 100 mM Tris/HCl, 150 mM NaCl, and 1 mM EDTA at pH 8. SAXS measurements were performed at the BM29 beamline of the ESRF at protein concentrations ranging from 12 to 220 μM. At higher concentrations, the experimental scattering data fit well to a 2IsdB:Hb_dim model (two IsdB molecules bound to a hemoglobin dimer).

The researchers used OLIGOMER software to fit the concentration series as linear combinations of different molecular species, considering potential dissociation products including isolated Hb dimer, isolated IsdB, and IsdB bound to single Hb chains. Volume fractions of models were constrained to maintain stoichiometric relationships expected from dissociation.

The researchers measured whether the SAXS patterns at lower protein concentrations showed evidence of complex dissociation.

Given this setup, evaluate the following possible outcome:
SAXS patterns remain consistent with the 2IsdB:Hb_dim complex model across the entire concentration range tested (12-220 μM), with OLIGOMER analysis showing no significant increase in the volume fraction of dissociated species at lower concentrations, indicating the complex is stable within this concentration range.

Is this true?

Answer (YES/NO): NO